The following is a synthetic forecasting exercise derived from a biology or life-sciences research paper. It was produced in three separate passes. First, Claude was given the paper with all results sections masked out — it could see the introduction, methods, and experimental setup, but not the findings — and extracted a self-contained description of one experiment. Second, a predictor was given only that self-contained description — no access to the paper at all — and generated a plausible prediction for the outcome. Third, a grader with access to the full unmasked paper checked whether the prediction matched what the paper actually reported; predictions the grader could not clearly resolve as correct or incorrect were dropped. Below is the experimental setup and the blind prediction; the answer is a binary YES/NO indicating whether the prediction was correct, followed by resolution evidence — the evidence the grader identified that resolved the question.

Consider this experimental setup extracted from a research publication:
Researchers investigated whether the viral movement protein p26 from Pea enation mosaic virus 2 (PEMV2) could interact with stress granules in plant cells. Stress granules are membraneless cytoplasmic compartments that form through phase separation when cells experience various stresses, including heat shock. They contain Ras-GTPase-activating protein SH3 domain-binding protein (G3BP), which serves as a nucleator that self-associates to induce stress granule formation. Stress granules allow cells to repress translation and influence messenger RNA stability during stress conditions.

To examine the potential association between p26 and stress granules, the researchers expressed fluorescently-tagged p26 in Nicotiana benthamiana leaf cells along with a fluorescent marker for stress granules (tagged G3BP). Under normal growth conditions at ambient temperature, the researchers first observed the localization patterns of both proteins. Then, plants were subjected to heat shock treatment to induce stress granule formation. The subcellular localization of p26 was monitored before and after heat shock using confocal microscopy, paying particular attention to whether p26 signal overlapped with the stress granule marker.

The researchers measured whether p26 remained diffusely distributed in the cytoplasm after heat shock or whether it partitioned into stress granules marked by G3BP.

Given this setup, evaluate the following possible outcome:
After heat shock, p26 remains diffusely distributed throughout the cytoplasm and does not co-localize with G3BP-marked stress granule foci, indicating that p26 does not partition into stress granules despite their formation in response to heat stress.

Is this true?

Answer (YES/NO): NO